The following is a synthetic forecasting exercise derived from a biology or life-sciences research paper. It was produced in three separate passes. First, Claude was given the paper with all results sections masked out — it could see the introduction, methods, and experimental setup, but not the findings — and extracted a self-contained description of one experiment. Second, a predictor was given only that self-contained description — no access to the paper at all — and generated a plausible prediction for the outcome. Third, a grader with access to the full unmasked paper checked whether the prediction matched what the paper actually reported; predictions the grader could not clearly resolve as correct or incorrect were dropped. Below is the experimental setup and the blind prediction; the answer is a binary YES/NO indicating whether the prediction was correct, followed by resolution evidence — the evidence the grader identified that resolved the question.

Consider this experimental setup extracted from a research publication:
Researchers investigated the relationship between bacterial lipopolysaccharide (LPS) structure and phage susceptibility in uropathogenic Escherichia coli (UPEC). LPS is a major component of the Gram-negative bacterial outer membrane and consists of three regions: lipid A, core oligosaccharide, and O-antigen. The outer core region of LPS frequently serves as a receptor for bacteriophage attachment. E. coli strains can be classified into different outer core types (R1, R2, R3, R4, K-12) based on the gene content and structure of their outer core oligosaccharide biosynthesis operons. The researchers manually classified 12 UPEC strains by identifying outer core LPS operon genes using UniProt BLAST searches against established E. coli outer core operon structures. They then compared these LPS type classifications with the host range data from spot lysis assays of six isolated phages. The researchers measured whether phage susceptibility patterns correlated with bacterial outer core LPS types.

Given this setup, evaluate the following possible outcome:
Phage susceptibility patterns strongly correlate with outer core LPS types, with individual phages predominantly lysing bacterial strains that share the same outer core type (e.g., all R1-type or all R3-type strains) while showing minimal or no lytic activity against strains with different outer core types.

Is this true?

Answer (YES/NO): NO